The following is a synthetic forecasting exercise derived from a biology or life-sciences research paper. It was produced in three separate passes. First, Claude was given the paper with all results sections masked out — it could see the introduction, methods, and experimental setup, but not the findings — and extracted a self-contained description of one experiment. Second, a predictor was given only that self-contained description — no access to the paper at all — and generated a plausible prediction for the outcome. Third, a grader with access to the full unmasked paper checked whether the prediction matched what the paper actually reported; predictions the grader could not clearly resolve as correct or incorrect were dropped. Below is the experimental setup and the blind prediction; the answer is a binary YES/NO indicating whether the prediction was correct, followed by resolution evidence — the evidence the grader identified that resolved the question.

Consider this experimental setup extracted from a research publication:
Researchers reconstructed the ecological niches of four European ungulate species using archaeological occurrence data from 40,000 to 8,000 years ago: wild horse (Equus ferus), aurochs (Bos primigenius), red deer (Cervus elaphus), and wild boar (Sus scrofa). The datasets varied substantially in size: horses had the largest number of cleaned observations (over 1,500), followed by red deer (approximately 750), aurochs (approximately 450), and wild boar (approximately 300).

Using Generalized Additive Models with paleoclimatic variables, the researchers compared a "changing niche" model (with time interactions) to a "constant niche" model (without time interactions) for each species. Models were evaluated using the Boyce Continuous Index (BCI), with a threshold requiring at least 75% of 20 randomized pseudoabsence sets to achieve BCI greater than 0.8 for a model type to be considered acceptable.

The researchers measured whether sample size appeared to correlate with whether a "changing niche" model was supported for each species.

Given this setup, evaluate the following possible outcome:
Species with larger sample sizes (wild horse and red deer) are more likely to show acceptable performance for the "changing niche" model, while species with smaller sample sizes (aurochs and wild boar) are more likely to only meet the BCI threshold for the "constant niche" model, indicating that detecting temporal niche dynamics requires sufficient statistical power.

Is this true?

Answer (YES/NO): NO